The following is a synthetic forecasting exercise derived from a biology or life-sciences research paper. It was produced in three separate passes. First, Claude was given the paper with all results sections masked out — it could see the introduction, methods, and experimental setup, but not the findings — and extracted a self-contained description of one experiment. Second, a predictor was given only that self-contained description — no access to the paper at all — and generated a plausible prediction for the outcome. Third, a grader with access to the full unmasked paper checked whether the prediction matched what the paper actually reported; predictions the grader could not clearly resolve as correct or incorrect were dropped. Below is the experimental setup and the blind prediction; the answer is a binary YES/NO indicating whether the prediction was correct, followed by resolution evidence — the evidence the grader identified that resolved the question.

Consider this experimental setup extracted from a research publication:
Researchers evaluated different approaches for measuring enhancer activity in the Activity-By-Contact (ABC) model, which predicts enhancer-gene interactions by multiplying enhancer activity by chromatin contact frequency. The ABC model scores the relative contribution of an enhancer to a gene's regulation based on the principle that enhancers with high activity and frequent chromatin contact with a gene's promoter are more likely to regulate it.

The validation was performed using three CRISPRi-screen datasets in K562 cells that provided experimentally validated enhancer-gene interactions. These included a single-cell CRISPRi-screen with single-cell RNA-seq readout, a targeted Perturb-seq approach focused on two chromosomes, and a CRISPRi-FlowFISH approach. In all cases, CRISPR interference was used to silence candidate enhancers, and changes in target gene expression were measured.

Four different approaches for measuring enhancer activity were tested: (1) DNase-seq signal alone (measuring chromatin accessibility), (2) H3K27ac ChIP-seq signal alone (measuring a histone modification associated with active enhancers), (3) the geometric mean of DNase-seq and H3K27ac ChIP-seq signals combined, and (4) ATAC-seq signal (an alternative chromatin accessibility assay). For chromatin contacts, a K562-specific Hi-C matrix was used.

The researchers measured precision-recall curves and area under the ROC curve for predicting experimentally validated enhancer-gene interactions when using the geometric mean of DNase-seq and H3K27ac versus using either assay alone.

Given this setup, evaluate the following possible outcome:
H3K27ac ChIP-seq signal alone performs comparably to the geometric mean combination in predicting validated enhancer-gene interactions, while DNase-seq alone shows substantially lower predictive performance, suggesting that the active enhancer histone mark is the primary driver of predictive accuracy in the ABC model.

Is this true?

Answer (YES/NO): NO